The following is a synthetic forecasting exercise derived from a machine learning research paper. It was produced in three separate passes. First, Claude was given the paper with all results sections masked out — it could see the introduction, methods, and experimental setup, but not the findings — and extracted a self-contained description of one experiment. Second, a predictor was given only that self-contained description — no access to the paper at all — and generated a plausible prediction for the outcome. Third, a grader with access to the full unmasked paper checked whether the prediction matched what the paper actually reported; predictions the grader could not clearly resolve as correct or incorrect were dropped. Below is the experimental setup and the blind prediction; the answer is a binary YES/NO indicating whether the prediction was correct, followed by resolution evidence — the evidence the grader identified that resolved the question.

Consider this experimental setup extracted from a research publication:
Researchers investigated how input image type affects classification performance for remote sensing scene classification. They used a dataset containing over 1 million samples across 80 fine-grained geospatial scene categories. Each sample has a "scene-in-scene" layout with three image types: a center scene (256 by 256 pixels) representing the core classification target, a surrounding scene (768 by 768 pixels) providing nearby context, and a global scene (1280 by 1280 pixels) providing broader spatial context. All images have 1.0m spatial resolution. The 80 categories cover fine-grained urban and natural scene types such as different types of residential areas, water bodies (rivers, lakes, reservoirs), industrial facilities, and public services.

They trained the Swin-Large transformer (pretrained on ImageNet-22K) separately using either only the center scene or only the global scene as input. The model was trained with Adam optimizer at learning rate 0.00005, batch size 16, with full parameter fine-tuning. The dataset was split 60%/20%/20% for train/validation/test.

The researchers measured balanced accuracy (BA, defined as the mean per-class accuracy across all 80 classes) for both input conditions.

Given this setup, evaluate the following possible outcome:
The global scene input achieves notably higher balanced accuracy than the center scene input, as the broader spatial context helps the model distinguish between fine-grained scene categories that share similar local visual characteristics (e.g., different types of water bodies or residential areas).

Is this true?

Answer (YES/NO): YES